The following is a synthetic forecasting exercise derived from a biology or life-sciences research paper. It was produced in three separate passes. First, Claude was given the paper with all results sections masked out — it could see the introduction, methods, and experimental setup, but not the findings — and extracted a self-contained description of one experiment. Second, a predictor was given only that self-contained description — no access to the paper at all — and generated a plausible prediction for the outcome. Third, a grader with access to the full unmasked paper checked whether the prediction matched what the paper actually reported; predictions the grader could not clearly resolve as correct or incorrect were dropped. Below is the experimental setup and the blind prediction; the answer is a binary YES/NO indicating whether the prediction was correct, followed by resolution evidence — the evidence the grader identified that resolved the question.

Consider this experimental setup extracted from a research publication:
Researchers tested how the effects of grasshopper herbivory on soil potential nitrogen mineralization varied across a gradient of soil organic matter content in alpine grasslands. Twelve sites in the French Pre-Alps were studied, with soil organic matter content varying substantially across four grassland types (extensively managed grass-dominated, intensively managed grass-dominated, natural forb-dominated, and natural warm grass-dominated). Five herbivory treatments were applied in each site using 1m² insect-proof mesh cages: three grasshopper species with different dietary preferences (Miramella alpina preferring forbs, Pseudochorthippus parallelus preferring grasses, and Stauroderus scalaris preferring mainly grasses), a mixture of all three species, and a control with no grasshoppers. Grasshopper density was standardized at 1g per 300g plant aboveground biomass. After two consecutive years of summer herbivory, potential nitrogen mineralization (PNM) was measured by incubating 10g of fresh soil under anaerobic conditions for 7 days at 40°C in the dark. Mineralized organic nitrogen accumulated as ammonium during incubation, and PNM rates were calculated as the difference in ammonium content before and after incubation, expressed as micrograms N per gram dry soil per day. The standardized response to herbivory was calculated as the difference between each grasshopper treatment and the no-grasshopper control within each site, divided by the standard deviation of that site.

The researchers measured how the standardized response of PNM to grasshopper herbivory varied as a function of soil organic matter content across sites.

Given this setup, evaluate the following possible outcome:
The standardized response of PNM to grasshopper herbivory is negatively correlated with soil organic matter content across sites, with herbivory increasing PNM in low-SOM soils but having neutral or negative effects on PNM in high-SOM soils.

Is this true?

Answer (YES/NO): NO